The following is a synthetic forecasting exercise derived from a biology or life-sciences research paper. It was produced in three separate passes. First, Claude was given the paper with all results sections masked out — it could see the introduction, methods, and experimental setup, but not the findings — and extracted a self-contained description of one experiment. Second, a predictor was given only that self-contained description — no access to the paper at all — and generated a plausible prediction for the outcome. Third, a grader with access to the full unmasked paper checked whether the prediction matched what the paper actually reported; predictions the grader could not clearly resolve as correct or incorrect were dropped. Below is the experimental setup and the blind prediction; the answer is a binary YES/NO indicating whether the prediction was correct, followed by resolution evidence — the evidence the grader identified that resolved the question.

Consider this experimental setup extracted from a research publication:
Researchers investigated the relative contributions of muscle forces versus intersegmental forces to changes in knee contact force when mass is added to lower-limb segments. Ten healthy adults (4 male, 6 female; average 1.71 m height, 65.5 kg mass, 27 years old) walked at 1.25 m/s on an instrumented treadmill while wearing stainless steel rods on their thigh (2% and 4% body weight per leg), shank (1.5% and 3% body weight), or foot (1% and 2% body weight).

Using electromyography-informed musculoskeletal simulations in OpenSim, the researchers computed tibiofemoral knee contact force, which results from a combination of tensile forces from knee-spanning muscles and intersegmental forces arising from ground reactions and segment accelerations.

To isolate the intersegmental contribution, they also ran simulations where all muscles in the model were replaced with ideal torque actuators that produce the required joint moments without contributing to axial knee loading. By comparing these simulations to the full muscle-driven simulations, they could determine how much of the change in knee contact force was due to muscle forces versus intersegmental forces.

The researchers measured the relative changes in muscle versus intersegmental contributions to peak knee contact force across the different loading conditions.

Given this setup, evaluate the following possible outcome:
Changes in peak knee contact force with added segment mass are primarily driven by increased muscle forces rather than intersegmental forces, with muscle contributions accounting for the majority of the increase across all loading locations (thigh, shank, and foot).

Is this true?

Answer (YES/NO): YES